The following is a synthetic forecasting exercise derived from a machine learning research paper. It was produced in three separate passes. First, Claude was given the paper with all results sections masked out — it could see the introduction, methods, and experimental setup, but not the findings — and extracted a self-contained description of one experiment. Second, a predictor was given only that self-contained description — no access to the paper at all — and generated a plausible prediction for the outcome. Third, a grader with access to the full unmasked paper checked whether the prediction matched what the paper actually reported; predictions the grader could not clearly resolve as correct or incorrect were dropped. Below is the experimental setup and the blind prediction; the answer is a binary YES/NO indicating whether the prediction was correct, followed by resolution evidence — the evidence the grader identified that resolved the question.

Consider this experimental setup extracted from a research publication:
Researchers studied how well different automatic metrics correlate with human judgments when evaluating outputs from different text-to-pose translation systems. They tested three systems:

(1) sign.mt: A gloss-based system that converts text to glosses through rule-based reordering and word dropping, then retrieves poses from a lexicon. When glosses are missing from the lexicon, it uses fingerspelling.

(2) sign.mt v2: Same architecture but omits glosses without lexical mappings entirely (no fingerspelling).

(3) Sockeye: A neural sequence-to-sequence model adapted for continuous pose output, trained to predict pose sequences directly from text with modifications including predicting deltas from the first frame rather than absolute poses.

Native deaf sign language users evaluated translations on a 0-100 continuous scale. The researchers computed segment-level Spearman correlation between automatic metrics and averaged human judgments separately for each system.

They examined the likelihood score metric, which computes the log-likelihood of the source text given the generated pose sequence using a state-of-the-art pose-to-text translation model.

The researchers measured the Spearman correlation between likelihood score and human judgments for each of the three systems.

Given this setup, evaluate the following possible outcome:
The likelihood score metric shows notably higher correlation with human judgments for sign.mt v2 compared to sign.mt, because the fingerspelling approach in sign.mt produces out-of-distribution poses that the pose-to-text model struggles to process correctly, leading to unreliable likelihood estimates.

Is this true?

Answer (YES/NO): YES